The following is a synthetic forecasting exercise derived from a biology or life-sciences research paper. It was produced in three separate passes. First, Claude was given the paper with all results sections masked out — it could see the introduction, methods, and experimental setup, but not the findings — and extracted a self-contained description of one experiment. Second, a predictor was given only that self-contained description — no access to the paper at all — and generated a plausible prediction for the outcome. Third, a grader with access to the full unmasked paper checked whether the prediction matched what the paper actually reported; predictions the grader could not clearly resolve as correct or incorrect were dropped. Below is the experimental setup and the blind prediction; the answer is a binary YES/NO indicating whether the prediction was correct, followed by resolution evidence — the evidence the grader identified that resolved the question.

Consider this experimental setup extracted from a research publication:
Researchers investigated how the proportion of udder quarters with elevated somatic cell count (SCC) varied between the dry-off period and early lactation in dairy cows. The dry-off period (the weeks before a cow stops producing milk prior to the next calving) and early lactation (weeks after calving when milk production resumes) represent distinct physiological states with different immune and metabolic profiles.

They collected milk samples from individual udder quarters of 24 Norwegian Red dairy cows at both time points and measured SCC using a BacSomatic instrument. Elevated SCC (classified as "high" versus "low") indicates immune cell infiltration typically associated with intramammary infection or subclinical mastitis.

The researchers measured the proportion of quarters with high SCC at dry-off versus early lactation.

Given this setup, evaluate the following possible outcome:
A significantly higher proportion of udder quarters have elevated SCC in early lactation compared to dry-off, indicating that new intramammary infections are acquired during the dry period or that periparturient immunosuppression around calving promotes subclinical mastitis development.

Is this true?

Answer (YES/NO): NO